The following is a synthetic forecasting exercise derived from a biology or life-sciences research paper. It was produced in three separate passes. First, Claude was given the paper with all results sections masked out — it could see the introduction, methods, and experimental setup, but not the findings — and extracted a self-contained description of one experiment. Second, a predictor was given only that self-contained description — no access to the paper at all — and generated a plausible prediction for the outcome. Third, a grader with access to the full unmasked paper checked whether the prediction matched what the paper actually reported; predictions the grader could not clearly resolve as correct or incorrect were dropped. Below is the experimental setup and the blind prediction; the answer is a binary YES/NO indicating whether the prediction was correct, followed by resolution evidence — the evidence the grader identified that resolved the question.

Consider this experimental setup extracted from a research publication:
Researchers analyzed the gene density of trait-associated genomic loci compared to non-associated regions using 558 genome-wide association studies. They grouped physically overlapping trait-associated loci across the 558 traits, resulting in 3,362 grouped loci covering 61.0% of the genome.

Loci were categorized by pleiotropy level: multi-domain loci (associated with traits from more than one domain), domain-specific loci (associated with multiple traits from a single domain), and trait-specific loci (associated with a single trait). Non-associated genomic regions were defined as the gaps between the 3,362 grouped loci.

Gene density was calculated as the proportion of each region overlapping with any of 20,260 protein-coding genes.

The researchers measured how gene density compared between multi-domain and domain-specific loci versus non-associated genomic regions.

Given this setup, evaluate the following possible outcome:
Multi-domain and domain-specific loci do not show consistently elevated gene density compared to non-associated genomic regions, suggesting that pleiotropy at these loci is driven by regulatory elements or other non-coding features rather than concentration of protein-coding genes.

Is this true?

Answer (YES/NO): NO